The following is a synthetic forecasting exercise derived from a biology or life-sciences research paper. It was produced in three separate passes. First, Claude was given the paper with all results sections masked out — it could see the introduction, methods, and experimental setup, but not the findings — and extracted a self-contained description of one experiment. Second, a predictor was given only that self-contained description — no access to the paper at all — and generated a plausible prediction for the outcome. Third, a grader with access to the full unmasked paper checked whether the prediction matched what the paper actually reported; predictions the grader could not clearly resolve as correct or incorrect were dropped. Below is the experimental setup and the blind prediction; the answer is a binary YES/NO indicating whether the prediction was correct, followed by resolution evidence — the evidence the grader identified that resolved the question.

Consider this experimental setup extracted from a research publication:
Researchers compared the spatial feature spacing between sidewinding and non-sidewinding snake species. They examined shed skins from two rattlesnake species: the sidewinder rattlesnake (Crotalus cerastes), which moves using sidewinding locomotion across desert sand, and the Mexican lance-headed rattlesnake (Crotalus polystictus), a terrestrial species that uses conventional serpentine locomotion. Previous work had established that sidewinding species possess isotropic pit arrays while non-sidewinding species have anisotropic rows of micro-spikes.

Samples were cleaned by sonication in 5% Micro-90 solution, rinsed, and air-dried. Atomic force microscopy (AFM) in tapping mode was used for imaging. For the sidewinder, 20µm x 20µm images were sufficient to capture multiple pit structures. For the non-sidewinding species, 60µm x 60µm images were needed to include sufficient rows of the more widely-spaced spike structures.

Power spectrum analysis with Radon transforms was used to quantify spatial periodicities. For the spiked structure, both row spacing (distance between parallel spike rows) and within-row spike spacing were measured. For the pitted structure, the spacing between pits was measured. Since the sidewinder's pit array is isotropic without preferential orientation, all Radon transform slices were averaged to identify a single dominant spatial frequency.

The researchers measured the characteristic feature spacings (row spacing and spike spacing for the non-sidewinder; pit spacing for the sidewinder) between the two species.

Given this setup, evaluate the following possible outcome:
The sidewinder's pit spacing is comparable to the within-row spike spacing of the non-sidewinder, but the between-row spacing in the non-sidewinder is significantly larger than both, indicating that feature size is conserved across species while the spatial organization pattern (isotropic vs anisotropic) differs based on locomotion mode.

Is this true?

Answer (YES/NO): YES